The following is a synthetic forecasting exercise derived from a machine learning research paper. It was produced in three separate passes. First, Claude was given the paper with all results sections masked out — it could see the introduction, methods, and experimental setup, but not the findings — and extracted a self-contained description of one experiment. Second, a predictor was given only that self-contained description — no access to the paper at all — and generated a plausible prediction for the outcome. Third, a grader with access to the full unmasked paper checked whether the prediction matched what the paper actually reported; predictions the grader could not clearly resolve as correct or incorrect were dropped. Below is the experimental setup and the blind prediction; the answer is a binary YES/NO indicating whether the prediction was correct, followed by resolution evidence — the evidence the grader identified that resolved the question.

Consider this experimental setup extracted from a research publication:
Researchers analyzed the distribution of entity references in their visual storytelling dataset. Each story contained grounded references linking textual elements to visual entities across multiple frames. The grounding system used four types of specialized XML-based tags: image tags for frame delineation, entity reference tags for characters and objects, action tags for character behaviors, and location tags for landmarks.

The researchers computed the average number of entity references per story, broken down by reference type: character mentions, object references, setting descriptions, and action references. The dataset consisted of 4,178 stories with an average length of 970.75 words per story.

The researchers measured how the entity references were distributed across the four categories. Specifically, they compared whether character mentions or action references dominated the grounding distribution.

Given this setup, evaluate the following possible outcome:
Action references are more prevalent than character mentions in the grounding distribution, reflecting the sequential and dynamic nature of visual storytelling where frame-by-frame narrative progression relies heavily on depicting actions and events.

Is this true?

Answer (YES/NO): NO